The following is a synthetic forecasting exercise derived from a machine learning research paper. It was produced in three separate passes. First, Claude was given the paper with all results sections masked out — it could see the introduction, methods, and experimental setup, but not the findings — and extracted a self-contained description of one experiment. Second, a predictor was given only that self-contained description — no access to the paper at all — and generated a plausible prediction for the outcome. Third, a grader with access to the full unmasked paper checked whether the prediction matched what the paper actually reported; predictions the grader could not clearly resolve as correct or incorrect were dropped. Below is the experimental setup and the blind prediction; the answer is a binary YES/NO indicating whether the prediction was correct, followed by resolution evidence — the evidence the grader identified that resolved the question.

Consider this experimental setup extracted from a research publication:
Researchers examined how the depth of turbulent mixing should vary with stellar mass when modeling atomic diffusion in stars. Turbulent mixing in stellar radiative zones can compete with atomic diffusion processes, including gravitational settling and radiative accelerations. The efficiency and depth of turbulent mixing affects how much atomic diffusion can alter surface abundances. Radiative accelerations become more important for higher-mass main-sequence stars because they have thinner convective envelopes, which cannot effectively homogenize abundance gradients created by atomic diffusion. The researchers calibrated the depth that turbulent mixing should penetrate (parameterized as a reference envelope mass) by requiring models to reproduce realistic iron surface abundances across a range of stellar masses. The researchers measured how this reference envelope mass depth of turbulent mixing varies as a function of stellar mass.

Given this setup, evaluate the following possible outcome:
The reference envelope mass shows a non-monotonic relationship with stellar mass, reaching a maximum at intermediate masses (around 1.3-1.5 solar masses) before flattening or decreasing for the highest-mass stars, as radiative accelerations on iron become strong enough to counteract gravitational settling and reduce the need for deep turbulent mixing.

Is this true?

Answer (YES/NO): NO